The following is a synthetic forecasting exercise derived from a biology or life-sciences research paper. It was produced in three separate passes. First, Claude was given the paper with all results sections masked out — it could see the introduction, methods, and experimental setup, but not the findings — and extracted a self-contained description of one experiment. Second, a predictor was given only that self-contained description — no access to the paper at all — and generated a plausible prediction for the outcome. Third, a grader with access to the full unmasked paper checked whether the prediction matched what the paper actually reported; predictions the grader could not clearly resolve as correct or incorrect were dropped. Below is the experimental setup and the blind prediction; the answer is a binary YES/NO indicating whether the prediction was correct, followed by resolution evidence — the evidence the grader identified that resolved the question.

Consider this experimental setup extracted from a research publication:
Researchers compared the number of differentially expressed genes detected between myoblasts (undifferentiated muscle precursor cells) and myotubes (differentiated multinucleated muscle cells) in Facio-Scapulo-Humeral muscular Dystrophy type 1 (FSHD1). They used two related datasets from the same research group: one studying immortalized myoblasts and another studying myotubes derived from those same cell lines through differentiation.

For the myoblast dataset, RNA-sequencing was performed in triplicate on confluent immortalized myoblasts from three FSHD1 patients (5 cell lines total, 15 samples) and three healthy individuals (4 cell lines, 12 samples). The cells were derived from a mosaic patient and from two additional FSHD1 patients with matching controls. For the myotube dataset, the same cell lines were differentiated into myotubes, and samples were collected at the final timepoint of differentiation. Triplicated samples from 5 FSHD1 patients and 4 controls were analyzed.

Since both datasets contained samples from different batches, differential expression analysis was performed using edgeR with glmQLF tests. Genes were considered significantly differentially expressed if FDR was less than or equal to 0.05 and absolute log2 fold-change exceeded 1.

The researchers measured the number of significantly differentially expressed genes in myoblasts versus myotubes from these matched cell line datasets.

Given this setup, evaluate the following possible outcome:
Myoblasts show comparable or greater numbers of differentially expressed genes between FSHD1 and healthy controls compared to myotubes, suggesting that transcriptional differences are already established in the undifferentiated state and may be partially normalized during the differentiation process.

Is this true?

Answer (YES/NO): NO